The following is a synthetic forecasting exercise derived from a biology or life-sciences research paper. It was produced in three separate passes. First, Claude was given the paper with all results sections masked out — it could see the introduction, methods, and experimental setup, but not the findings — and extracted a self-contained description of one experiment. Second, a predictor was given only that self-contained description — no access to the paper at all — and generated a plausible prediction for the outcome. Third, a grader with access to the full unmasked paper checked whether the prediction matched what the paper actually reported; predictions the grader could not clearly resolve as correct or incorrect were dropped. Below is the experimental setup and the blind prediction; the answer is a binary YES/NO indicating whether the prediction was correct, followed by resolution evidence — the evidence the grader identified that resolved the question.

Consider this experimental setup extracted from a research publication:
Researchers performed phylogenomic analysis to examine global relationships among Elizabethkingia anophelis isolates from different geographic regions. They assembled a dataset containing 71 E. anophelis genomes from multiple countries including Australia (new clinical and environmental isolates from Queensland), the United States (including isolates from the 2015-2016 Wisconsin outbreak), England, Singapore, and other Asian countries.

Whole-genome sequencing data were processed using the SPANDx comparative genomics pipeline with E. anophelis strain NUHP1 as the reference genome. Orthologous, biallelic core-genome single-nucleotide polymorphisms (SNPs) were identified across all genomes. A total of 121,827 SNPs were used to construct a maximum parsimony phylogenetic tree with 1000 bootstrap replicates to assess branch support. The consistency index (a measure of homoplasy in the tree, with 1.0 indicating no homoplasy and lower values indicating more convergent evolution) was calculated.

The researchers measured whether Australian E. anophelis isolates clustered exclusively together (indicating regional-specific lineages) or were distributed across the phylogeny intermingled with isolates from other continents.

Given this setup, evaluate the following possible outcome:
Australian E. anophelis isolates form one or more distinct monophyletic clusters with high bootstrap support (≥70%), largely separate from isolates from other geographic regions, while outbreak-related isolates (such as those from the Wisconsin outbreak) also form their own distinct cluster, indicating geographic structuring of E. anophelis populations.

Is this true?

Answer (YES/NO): NO